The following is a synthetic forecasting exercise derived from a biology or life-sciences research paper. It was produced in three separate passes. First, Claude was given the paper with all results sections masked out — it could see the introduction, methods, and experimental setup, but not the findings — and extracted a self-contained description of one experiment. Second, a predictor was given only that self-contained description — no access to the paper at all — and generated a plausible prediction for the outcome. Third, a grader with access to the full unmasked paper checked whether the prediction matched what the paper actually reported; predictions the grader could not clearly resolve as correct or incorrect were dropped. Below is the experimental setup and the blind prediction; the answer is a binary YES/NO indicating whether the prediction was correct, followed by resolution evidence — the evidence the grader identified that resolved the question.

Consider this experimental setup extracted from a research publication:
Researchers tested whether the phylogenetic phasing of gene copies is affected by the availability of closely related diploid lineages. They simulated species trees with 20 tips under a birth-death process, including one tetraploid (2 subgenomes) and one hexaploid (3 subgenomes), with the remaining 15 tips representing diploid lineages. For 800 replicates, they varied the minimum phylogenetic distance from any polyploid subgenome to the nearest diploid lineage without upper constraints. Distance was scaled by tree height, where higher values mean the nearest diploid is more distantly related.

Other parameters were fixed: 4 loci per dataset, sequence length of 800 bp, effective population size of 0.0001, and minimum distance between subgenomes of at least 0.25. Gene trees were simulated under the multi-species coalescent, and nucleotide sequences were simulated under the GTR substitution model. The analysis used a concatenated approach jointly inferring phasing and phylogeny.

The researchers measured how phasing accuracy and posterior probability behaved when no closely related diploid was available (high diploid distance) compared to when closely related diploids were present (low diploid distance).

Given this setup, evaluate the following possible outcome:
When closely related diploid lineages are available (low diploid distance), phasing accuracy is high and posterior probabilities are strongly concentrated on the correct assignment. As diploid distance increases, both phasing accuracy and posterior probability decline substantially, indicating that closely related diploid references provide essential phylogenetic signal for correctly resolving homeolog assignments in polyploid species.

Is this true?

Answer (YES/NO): YES